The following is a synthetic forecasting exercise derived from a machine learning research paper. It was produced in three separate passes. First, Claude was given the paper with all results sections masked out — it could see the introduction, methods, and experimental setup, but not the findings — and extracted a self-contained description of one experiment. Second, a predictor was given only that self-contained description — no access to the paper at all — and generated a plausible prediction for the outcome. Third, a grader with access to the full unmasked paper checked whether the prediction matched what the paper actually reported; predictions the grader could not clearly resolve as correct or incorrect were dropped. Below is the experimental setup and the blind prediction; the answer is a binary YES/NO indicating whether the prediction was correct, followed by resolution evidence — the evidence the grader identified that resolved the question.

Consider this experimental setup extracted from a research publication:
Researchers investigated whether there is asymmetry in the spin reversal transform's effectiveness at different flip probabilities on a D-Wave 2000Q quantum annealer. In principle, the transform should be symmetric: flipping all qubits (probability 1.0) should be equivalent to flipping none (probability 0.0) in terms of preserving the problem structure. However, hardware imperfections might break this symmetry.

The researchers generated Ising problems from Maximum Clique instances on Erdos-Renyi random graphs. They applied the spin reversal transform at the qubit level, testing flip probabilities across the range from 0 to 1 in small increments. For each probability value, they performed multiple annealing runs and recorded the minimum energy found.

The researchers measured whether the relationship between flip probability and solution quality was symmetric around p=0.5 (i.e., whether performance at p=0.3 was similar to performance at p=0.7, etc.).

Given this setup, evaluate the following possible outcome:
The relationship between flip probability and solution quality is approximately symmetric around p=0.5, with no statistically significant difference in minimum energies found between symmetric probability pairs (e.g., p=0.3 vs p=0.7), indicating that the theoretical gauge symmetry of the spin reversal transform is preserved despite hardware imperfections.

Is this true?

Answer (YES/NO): NO